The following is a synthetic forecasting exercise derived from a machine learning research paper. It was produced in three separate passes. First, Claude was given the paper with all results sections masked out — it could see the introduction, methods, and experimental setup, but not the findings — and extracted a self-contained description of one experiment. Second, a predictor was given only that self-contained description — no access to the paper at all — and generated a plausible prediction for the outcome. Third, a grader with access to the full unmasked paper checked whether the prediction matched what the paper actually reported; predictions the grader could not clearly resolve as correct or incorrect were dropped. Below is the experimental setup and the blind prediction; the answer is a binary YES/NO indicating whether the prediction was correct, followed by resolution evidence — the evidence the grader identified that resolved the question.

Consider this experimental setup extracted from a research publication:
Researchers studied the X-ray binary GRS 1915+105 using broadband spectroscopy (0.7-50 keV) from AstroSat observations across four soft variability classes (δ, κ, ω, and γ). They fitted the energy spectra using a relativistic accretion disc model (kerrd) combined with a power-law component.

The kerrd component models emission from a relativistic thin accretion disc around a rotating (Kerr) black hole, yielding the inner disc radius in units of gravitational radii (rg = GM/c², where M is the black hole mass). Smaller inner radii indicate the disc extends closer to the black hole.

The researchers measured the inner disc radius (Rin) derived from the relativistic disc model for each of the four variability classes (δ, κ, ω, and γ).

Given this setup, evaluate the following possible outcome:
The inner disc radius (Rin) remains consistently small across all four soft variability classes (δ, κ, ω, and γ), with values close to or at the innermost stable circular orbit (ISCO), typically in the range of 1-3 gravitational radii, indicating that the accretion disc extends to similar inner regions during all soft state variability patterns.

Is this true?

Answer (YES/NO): NO